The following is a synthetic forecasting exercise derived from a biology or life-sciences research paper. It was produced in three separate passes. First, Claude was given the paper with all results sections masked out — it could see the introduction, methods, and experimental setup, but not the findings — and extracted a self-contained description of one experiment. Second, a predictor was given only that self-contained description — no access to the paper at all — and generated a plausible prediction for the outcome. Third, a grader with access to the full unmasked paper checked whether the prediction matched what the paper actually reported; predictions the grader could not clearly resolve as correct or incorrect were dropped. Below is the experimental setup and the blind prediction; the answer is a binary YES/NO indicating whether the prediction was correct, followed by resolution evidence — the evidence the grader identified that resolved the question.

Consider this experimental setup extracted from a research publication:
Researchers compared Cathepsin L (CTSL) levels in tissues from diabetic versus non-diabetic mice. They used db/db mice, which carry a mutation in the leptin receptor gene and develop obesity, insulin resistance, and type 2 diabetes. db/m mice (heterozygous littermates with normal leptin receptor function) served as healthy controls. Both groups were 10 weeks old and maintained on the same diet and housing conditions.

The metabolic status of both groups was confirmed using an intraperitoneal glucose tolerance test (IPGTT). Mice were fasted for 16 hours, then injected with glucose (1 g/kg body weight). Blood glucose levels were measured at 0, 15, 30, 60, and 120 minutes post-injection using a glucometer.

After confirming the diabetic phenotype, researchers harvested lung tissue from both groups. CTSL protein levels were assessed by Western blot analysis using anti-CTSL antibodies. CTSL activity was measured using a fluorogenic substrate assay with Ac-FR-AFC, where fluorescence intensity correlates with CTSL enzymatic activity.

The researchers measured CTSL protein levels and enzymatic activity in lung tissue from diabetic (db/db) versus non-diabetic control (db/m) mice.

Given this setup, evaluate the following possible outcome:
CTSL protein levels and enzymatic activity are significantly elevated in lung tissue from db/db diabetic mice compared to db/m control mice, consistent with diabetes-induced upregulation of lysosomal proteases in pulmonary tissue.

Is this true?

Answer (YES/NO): YES